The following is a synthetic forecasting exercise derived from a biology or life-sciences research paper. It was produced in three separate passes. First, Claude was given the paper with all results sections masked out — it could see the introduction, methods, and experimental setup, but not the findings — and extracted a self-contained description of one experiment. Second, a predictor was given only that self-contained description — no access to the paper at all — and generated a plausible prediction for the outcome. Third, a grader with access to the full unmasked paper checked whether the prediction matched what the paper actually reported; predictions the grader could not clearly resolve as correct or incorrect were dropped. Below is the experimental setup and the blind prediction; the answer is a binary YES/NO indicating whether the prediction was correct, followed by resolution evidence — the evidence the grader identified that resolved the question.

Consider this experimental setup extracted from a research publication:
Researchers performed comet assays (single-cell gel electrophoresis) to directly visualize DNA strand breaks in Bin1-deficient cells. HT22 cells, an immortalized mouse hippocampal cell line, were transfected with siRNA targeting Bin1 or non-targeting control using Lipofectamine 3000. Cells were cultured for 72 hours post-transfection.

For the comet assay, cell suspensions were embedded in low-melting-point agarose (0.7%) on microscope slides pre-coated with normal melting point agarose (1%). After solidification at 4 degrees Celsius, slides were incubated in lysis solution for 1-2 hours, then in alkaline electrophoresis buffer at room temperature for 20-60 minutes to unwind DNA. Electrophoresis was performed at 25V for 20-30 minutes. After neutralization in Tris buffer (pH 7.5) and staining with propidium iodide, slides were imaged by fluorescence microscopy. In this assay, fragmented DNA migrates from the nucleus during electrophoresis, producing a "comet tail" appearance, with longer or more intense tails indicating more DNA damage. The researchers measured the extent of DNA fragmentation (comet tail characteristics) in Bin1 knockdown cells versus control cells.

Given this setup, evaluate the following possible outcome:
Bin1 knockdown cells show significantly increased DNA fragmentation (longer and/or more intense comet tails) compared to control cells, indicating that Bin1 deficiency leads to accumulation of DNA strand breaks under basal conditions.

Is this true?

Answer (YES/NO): YES